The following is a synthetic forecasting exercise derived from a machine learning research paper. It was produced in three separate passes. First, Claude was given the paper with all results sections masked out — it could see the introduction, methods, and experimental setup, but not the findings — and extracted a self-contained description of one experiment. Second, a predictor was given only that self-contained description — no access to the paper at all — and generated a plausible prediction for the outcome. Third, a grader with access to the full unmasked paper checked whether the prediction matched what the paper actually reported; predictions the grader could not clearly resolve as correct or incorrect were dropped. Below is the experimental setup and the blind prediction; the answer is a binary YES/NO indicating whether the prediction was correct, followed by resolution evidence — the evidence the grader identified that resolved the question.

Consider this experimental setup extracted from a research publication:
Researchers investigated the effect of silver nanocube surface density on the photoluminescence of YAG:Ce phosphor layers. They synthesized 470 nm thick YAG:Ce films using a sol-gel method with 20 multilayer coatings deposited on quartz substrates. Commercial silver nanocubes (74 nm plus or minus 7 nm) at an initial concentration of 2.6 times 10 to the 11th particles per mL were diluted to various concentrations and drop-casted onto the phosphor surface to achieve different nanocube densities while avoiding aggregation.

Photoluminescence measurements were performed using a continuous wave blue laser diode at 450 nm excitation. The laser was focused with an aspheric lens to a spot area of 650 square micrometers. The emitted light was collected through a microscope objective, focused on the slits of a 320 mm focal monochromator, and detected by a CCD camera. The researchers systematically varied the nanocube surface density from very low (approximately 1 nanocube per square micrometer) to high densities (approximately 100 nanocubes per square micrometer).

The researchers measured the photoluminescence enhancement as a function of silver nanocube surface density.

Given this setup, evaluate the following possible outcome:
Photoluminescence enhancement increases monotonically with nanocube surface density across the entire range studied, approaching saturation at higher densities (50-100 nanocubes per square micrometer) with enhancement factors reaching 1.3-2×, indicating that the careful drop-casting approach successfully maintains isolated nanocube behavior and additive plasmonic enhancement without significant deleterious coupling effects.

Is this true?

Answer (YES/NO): NO